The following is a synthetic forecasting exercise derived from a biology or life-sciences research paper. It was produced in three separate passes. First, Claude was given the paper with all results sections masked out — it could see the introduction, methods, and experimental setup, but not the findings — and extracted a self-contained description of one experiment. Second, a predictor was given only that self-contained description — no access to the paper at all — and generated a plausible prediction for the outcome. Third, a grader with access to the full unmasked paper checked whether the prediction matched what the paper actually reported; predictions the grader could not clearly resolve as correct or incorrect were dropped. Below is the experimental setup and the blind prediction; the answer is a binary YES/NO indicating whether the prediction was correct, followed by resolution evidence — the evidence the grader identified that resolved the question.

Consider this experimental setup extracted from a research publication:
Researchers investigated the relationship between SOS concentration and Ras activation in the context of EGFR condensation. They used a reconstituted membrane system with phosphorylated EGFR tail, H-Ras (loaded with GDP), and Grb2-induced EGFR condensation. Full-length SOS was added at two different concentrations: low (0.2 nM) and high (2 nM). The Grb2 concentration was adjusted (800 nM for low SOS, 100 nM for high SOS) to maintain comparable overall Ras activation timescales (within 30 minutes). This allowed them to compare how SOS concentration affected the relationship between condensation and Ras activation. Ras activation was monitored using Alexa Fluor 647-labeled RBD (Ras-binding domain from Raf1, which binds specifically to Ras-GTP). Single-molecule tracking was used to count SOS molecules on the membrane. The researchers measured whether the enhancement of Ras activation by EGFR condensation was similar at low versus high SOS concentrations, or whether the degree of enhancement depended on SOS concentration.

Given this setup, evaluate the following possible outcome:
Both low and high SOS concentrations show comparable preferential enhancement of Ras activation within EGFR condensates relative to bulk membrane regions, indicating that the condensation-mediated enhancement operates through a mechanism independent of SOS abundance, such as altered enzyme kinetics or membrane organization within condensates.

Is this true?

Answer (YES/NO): NO